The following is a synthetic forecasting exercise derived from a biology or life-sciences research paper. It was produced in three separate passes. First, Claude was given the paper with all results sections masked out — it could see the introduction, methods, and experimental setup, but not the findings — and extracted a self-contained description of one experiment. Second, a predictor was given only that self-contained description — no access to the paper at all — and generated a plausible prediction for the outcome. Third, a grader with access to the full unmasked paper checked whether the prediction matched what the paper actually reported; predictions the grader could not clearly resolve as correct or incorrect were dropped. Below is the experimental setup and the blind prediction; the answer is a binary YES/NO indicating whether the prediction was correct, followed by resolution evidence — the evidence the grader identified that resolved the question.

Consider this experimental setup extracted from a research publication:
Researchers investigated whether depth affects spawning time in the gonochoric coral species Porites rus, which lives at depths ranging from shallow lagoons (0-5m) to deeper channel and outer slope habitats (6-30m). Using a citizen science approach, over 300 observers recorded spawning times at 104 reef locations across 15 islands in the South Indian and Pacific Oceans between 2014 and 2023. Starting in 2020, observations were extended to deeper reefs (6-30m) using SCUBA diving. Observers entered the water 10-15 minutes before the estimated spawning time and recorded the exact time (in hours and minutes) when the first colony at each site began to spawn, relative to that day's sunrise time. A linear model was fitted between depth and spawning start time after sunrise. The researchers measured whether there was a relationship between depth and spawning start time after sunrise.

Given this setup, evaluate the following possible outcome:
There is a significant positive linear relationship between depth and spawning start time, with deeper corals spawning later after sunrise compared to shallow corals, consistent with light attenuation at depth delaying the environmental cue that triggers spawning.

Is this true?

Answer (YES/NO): YES